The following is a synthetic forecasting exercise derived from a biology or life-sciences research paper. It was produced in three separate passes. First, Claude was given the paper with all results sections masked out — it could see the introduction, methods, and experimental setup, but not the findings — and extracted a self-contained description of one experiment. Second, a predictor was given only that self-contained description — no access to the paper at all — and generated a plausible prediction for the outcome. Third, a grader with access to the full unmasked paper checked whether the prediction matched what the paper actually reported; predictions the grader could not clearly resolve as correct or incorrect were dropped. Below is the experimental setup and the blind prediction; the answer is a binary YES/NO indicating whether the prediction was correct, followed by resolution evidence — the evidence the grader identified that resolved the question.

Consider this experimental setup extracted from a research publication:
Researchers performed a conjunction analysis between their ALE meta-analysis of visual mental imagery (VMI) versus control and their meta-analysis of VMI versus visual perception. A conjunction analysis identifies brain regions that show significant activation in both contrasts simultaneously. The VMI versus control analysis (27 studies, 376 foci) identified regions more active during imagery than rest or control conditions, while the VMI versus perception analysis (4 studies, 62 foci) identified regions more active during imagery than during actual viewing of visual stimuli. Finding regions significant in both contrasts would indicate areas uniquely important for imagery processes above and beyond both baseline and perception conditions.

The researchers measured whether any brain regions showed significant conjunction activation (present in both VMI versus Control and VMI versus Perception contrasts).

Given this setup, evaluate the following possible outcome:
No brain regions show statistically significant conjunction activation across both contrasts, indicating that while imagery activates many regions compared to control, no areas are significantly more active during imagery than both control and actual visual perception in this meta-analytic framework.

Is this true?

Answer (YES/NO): NO